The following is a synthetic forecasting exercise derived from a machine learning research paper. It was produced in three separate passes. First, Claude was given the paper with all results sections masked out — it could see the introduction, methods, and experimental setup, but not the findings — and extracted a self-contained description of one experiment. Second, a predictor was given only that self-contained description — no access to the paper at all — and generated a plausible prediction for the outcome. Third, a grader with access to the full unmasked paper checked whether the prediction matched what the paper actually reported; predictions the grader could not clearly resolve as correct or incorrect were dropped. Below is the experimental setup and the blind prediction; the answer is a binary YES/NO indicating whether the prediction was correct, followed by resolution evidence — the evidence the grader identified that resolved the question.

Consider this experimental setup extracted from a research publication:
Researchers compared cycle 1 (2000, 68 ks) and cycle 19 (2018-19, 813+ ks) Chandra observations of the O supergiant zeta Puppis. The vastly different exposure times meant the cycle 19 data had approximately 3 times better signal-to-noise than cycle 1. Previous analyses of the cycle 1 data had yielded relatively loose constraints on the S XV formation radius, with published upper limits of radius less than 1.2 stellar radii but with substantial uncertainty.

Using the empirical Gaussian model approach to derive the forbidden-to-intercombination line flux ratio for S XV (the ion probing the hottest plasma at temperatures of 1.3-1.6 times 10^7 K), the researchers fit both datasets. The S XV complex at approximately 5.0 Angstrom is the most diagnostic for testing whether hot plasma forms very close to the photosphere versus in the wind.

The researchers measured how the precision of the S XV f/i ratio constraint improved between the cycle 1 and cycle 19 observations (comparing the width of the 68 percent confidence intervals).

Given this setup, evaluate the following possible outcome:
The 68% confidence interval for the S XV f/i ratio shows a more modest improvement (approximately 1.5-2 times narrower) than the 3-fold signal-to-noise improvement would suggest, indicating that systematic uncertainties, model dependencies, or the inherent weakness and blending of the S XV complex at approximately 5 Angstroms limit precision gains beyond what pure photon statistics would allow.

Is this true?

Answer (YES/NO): NO